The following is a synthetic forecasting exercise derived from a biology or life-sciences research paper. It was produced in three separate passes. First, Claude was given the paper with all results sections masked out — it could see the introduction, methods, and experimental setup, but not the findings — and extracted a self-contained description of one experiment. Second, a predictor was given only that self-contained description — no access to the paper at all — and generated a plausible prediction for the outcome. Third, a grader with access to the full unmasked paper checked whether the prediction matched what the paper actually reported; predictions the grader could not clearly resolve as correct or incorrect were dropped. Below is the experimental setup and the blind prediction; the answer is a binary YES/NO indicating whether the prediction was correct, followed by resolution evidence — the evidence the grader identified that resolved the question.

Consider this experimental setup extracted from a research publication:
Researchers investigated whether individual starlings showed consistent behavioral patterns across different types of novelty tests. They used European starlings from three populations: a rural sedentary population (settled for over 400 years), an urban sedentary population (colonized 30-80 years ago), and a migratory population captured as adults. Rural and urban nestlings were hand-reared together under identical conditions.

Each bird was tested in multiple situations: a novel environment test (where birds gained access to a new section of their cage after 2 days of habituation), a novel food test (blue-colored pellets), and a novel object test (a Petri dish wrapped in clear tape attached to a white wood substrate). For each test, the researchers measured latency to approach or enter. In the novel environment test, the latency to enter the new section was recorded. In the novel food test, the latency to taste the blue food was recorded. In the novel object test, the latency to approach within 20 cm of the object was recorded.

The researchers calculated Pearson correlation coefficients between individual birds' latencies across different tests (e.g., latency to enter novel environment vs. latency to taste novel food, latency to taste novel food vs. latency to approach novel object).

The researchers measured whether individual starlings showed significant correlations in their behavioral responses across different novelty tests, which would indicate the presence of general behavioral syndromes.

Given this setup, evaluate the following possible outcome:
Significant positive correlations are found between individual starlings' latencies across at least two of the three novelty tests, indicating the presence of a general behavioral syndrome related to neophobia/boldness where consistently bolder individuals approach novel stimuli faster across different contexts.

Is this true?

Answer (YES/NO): NO